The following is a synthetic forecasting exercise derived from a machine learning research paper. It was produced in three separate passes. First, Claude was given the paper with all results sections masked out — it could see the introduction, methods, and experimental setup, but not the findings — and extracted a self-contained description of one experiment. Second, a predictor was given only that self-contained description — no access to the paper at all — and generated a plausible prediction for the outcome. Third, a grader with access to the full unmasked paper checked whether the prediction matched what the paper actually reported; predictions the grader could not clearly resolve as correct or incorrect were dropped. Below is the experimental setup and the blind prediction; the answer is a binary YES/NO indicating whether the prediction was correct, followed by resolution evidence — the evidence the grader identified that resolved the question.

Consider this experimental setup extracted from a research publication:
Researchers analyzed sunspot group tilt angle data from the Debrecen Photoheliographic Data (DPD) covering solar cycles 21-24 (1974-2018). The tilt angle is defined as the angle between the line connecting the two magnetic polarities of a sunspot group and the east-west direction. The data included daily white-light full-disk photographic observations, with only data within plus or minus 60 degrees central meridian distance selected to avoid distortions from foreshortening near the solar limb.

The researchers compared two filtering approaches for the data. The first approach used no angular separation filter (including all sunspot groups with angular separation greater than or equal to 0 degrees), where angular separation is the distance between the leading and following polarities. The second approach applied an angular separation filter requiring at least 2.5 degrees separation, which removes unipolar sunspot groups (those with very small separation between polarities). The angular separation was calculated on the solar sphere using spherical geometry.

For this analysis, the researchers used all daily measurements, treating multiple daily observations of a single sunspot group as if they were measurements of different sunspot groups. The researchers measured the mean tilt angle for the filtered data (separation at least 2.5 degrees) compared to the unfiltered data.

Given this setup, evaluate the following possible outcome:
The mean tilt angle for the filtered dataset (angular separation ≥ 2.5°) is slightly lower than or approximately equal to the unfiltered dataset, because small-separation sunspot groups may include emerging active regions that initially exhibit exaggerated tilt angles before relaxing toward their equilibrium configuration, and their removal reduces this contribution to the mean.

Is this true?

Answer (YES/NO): NO